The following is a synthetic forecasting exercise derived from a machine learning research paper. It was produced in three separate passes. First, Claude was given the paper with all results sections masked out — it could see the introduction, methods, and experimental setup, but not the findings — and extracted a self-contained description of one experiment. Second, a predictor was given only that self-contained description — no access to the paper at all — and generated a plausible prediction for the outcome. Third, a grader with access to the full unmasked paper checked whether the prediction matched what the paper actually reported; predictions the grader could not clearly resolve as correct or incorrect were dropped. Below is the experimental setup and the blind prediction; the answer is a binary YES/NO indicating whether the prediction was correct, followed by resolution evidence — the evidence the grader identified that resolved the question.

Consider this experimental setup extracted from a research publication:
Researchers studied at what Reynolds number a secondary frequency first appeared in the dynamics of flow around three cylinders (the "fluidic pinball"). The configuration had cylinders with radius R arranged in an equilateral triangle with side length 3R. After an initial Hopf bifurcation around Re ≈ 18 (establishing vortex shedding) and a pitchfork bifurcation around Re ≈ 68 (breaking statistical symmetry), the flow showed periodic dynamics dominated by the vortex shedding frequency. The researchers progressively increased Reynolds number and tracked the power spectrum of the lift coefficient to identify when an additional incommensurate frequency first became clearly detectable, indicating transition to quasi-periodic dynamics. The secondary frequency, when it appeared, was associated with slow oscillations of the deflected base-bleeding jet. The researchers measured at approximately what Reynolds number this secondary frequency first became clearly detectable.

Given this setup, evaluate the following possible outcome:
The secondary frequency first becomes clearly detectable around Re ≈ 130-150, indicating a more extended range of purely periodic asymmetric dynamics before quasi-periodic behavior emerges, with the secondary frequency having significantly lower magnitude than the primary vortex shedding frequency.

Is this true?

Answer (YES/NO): NO